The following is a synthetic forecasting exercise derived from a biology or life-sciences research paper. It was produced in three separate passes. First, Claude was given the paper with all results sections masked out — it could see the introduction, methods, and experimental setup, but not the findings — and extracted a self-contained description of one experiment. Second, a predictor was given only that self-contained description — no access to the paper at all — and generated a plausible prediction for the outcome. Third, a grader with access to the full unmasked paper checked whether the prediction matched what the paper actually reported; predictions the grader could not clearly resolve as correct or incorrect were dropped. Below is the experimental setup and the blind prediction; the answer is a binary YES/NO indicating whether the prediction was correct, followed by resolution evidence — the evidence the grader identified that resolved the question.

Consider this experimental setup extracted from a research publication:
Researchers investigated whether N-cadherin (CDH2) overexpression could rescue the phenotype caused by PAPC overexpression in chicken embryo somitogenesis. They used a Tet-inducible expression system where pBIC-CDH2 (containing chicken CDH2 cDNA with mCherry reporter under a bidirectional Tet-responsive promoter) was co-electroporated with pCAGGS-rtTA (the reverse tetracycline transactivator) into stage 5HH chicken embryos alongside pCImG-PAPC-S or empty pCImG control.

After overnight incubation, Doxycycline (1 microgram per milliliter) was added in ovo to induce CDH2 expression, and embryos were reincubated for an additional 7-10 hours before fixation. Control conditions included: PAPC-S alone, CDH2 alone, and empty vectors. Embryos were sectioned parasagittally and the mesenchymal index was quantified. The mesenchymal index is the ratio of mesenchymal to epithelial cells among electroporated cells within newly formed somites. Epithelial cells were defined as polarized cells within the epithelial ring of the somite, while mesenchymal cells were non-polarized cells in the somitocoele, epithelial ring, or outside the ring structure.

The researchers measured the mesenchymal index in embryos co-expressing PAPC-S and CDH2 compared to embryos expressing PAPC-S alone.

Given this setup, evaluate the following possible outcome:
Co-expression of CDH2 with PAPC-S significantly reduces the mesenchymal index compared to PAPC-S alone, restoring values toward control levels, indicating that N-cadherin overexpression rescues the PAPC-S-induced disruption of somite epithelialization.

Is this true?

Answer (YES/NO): YES